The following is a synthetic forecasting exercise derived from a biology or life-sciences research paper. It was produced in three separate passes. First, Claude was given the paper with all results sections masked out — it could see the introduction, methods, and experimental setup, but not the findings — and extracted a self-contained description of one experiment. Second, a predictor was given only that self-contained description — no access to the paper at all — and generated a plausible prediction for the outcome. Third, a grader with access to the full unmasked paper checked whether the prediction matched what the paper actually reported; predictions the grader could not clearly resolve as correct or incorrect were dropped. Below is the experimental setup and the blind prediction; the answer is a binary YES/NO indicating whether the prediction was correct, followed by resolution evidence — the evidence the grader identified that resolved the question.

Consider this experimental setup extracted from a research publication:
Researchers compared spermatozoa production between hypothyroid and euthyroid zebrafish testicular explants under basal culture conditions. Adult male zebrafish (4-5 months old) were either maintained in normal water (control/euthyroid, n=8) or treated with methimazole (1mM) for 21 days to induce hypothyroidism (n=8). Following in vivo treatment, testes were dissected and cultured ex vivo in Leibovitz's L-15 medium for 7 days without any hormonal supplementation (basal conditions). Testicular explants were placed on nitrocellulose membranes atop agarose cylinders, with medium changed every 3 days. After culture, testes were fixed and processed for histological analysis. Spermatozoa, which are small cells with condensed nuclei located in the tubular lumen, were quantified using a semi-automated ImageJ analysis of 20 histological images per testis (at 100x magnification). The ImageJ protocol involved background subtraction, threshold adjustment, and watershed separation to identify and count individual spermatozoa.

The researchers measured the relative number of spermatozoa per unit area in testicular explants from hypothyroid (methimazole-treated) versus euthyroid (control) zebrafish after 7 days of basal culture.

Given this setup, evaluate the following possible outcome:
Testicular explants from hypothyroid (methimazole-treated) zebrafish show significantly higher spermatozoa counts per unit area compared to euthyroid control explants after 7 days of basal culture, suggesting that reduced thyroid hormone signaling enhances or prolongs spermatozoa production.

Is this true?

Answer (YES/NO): NO